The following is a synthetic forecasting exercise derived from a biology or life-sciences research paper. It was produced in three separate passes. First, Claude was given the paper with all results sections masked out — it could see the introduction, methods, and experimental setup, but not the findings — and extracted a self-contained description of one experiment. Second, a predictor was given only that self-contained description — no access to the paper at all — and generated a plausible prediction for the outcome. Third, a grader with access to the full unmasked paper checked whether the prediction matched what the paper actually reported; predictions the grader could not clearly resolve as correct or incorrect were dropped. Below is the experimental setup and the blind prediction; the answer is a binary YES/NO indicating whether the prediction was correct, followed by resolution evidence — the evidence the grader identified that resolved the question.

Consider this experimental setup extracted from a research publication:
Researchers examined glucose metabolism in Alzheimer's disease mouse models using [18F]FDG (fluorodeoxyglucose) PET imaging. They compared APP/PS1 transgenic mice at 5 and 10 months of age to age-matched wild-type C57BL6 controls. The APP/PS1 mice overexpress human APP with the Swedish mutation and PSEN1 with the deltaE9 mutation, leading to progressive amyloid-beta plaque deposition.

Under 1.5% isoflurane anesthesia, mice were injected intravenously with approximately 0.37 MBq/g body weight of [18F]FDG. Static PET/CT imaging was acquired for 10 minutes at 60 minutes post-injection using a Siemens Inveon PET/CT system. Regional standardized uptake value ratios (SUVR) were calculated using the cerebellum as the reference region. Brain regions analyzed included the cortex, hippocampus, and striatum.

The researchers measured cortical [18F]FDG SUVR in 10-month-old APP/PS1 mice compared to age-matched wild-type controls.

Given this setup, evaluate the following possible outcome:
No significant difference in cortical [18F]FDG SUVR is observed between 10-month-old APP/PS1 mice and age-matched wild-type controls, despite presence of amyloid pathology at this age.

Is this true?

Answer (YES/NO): YES